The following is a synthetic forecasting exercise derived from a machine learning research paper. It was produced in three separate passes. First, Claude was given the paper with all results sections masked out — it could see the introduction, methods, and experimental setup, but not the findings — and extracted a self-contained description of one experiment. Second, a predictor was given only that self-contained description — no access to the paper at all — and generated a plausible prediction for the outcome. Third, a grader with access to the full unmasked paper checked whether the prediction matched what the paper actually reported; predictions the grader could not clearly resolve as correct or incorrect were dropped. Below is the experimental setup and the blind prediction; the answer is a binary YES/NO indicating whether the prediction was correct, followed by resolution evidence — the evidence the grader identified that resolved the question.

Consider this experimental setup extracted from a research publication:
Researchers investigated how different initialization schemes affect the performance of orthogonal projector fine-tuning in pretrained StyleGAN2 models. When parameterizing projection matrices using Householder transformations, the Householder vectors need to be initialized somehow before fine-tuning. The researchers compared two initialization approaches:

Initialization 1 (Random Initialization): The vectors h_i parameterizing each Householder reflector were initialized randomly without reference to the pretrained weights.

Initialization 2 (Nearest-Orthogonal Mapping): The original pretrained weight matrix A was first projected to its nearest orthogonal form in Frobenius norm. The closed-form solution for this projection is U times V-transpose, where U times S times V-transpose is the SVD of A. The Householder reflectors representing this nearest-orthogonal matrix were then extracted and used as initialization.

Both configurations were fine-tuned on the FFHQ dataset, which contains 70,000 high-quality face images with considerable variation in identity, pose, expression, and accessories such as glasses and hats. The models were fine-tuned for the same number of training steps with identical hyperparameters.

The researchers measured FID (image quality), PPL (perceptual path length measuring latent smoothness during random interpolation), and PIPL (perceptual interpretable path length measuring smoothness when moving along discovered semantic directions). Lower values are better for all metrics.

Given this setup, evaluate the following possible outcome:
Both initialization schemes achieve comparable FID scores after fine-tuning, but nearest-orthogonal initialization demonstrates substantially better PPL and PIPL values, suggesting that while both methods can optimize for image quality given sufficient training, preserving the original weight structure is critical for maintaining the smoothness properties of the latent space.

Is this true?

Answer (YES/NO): NO